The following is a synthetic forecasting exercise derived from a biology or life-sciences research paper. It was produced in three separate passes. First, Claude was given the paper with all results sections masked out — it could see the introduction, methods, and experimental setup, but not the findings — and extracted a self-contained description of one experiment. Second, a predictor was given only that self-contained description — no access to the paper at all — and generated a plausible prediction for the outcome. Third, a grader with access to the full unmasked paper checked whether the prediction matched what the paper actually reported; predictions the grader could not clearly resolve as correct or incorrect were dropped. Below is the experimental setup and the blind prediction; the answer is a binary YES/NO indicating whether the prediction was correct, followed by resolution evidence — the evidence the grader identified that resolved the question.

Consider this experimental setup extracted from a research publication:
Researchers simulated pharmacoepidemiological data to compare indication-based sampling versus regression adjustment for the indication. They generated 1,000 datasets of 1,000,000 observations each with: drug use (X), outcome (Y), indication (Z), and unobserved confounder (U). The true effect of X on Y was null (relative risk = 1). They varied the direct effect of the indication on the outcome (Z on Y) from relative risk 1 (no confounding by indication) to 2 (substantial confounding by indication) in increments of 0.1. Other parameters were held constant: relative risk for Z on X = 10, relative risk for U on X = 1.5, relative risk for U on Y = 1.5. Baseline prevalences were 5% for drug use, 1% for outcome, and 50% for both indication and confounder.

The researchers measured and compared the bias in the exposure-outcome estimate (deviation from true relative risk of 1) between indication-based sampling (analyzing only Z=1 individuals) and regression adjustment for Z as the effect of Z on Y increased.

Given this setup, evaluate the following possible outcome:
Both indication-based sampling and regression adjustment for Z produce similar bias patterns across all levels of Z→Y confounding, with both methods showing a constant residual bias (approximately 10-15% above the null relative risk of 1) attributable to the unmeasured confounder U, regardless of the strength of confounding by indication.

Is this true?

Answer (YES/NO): NO